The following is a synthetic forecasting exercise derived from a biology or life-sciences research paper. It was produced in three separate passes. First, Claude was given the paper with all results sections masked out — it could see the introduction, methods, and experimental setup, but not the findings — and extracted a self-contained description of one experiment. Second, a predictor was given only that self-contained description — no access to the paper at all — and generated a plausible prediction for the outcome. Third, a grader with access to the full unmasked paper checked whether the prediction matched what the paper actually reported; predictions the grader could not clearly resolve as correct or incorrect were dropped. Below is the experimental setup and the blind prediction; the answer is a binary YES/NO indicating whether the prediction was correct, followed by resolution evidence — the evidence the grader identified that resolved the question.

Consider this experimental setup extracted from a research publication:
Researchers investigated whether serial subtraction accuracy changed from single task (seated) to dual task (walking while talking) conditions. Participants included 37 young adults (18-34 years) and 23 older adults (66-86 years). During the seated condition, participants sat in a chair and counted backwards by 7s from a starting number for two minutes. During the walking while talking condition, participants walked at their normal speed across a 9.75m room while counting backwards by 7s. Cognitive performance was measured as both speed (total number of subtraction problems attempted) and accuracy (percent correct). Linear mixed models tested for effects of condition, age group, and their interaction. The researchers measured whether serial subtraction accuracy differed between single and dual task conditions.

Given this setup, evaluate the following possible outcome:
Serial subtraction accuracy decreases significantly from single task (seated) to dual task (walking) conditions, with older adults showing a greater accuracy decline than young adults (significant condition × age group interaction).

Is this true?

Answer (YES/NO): NO